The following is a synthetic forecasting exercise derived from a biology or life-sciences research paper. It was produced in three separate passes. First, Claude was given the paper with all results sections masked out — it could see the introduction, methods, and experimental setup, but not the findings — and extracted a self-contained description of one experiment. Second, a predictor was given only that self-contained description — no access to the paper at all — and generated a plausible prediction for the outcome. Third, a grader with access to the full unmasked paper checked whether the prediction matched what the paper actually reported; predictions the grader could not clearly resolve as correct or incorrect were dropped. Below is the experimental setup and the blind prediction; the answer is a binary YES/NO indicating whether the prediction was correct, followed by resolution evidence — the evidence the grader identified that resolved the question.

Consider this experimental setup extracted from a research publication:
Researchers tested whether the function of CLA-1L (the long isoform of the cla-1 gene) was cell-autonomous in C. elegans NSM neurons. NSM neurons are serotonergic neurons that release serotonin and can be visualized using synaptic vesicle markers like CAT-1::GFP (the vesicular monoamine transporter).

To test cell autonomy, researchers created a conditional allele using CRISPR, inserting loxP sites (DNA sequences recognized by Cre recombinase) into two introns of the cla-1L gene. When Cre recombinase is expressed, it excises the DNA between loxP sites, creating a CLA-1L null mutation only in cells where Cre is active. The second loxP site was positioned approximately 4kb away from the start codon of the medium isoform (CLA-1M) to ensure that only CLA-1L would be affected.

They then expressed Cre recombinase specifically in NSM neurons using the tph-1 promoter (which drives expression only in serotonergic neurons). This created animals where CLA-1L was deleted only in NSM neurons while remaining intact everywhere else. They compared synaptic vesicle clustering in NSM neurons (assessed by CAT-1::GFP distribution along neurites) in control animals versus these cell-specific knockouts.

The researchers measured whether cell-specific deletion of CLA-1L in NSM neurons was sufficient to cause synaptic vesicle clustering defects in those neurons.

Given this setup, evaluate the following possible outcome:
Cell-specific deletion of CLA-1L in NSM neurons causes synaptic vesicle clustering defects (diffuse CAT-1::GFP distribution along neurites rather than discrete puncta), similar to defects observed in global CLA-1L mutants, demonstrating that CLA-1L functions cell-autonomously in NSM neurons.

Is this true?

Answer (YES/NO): YES